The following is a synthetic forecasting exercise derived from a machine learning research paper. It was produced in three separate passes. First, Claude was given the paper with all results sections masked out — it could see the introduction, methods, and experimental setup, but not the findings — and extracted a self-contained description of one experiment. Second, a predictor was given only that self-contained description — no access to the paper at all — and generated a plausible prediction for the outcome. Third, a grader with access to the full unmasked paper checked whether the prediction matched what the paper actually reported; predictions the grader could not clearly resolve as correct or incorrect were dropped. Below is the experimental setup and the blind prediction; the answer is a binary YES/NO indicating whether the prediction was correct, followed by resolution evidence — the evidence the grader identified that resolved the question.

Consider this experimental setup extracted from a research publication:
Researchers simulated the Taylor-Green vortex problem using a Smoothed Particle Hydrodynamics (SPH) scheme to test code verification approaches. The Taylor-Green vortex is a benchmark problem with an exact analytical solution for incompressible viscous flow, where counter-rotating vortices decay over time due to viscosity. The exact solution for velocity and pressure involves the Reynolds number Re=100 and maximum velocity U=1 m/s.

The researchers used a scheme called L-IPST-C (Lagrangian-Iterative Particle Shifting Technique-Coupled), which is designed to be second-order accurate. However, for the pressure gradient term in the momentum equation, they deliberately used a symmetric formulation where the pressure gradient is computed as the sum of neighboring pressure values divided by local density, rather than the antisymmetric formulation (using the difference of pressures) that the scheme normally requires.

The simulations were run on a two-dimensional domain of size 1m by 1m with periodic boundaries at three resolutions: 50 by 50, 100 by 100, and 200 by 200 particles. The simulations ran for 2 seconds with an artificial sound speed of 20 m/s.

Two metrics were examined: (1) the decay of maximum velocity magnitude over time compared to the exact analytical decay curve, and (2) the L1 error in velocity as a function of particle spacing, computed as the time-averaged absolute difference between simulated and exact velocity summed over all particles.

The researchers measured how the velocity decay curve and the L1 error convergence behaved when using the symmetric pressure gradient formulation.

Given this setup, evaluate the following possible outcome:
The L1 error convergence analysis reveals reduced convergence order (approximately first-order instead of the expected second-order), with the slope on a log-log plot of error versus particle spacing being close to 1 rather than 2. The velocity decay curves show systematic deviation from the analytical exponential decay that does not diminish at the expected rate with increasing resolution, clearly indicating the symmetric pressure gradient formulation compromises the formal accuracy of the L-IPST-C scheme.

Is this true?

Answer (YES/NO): NO